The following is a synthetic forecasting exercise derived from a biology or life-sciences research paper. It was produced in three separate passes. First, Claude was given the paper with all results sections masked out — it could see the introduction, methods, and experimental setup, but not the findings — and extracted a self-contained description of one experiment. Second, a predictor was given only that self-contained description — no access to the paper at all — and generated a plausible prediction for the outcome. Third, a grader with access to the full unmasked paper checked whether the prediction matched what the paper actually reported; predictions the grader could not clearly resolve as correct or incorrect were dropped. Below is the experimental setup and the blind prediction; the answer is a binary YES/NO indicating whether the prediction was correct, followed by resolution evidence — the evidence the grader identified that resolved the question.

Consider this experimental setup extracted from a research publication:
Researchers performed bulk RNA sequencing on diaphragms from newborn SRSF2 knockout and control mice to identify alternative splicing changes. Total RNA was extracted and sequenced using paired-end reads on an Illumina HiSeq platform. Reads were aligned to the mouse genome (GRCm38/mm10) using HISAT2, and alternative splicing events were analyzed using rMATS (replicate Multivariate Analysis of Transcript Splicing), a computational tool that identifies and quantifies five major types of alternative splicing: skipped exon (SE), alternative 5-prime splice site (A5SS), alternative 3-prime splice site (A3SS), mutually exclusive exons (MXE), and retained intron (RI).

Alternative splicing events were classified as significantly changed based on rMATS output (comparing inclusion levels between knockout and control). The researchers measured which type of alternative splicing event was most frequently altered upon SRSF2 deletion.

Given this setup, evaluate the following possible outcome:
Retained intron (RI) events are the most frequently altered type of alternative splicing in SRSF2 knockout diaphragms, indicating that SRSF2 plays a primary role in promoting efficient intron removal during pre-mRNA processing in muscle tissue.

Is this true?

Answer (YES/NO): NO